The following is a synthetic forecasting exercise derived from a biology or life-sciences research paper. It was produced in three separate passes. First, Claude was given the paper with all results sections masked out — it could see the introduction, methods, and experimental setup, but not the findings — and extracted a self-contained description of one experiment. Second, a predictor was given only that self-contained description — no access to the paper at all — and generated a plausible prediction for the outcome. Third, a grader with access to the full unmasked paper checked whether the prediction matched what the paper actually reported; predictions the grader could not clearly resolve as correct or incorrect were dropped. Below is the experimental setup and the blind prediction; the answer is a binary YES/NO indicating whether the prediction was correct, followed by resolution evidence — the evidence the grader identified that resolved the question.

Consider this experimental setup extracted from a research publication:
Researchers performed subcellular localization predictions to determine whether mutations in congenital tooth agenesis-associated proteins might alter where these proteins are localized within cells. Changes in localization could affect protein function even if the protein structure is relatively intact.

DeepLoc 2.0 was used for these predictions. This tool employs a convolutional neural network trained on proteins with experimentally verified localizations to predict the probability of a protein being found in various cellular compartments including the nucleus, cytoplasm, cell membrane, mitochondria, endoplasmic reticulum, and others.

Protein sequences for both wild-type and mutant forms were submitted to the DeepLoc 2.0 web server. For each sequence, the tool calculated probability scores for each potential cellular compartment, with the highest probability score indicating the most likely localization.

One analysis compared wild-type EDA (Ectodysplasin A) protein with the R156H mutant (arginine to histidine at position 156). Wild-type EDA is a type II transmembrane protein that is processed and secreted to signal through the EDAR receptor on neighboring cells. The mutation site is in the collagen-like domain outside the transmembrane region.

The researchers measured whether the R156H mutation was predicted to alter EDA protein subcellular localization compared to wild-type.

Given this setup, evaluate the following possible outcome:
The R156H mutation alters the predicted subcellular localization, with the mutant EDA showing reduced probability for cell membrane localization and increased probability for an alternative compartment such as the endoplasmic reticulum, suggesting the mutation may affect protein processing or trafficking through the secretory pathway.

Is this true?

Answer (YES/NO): NO